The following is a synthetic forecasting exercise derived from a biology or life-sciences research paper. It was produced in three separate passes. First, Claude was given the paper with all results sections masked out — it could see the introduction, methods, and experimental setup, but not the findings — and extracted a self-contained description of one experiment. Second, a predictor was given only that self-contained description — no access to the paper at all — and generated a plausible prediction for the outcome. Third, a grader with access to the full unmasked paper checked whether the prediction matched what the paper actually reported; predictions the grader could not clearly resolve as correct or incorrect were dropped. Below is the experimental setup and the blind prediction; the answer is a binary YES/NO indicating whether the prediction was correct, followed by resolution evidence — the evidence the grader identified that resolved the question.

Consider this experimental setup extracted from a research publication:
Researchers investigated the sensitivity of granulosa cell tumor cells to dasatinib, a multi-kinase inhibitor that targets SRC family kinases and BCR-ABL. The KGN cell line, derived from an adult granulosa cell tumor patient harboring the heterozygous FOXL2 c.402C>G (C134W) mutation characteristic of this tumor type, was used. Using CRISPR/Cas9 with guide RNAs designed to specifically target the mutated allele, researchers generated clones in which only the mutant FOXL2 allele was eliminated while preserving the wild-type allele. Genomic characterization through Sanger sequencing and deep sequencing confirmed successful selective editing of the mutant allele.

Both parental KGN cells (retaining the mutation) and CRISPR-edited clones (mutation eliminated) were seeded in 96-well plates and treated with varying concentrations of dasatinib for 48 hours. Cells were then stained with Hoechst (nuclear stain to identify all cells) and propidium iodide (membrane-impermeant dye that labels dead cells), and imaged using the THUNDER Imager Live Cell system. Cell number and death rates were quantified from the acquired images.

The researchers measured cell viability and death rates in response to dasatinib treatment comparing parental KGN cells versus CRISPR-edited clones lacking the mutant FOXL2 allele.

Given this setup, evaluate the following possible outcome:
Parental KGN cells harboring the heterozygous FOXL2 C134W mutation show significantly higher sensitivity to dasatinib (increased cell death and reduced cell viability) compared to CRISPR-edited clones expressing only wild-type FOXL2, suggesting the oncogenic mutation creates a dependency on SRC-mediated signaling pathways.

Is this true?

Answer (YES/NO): NO